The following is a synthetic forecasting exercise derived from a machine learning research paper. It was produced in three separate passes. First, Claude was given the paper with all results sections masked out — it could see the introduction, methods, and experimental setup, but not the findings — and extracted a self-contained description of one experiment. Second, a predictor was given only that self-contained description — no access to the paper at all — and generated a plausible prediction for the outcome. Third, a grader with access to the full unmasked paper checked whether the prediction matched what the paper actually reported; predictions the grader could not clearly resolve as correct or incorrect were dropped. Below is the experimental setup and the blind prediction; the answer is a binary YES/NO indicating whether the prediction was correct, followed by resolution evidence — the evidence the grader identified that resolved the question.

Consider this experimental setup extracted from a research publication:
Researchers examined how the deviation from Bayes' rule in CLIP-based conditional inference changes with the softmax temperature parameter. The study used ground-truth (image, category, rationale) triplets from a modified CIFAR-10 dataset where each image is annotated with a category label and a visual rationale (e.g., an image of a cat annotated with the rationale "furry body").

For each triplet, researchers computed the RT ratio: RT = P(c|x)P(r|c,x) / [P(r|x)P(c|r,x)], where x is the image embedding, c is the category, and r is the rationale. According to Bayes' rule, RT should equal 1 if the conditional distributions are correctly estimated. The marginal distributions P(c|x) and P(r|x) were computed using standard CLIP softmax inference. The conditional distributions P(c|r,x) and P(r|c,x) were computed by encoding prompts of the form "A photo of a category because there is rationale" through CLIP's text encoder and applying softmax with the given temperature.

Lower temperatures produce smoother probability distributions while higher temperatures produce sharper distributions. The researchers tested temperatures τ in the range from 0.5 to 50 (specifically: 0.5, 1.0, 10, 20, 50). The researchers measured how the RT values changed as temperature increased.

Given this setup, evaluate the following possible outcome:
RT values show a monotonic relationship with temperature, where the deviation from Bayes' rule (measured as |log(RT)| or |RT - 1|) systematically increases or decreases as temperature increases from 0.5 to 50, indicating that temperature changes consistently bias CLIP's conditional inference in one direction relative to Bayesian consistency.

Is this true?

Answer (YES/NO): YES